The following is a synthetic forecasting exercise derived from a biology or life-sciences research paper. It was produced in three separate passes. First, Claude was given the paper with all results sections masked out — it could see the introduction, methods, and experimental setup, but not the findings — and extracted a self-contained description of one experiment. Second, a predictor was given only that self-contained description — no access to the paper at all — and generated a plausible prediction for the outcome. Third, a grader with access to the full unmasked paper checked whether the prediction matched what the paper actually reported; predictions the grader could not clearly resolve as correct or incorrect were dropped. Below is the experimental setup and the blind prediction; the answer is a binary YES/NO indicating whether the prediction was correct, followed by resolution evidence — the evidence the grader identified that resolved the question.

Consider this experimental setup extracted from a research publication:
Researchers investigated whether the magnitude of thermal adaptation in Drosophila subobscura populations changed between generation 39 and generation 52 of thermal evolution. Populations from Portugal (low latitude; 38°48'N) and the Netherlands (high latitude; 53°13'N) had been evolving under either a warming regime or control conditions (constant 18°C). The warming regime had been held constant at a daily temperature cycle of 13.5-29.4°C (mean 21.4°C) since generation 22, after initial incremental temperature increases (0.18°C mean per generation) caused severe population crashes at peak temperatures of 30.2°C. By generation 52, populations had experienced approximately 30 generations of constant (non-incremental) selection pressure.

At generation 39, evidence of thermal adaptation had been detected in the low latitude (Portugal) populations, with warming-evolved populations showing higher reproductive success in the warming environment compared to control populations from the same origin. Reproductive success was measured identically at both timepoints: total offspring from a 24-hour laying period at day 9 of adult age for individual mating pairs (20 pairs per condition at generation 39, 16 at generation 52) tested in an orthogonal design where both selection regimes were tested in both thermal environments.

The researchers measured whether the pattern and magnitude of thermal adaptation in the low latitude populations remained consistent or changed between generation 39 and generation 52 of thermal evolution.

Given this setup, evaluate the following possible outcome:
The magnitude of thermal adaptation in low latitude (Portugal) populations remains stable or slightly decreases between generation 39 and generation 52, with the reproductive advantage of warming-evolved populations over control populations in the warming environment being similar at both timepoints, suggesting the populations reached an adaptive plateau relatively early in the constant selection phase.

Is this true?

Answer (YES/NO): YES